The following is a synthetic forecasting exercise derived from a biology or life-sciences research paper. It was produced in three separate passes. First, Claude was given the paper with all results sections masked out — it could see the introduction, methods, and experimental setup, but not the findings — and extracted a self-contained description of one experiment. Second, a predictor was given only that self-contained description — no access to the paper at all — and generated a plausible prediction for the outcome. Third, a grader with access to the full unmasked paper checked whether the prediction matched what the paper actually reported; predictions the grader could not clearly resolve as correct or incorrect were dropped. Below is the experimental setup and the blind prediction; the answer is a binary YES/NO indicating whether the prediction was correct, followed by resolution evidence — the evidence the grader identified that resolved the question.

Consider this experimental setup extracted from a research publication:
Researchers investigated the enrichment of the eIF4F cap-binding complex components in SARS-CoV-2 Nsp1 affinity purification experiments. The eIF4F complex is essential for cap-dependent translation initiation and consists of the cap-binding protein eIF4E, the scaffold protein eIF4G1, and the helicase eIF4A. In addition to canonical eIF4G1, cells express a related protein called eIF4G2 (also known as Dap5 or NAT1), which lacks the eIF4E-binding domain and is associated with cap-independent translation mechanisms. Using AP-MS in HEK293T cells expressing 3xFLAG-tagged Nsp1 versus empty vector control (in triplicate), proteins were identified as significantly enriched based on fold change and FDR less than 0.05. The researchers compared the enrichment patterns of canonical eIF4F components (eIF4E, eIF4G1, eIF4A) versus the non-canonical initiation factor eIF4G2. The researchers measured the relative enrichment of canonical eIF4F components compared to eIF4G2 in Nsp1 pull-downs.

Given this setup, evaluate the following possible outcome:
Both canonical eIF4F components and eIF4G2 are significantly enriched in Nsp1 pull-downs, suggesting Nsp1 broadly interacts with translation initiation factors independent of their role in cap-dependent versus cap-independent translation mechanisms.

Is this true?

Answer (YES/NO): NO